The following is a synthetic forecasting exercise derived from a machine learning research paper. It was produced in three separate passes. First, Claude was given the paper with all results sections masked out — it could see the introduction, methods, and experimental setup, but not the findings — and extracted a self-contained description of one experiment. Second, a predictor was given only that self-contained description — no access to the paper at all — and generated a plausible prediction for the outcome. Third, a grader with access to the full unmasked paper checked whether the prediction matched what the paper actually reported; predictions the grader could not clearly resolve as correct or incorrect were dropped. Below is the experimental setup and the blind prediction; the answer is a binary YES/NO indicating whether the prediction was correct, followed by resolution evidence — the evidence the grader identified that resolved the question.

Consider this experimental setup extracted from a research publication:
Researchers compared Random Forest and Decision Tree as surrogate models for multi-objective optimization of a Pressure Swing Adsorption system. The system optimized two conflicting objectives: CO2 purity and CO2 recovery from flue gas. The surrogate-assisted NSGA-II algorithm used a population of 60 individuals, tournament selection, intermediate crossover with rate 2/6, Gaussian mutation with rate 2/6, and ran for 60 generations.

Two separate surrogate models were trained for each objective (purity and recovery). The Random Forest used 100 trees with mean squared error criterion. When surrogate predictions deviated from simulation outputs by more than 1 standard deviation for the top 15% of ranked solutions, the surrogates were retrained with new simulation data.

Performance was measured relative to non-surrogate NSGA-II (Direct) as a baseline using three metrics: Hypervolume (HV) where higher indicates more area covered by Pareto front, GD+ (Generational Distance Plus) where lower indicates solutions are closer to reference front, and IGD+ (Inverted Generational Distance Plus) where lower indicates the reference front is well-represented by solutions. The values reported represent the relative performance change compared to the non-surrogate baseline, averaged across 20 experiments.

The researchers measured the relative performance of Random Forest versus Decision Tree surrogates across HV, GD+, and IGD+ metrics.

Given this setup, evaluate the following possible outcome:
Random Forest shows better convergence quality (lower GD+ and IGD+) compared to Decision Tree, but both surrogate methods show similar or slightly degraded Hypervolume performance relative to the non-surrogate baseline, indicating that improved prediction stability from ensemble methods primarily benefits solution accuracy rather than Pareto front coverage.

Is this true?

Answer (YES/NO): NO